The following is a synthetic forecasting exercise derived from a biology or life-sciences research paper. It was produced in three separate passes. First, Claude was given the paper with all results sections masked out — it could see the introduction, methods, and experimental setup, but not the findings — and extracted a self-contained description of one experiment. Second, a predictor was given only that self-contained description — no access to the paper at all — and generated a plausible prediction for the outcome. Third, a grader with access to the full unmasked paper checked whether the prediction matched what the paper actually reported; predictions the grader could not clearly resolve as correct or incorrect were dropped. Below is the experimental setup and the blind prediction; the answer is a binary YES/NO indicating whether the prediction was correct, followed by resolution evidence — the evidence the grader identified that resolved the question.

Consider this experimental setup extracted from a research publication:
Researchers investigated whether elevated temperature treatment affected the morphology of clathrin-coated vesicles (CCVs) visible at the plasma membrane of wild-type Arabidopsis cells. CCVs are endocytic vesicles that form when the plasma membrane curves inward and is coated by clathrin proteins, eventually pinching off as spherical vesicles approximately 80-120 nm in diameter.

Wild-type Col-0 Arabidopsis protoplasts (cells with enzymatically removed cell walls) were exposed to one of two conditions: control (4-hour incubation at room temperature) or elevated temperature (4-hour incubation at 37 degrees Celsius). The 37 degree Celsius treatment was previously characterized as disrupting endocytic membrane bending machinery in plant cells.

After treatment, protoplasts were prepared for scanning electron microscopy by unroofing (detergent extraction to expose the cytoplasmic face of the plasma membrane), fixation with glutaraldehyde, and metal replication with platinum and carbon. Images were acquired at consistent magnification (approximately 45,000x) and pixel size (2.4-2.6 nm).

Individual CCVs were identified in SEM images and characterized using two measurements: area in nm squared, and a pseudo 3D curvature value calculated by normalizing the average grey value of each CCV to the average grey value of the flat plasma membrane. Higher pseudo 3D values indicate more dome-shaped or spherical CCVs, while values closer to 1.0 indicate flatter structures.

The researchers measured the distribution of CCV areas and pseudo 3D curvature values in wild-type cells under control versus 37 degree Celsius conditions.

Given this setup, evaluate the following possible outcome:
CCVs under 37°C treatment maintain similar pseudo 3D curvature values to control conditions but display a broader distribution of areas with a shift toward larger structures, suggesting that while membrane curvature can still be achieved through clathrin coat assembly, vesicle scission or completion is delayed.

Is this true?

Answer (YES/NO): NO